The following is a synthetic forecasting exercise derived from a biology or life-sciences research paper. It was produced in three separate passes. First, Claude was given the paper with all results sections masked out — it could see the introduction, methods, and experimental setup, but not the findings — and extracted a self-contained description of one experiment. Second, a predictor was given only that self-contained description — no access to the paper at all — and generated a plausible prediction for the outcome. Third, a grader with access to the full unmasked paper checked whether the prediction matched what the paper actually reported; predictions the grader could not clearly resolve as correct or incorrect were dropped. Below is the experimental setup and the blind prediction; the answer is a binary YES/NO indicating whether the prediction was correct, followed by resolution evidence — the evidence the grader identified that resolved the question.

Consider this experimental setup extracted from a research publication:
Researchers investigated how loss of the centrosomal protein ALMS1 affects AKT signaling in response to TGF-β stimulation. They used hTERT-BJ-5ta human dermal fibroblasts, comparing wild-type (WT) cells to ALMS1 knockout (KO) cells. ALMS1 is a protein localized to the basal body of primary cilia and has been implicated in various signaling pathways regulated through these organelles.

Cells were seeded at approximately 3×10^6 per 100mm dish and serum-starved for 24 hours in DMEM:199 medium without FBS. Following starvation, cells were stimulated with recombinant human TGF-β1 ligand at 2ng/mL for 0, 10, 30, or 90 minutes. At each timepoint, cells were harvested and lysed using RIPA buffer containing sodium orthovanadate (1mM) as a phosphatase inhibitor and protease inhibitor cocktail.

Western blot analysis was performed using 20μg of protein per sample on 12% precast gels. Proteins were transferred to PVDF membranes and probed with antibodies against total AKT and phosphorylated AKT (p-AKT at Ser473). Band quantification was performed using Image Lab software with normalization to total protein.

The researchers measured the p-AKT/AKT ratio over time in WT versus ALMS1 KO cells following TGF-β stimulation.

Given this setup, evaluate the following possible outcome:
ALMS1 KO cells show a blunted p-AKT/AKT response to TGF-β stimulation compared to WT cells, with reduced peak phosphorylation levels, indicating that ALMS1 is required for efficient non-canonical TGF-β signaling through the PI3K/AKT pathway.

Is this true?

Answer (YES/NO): NO